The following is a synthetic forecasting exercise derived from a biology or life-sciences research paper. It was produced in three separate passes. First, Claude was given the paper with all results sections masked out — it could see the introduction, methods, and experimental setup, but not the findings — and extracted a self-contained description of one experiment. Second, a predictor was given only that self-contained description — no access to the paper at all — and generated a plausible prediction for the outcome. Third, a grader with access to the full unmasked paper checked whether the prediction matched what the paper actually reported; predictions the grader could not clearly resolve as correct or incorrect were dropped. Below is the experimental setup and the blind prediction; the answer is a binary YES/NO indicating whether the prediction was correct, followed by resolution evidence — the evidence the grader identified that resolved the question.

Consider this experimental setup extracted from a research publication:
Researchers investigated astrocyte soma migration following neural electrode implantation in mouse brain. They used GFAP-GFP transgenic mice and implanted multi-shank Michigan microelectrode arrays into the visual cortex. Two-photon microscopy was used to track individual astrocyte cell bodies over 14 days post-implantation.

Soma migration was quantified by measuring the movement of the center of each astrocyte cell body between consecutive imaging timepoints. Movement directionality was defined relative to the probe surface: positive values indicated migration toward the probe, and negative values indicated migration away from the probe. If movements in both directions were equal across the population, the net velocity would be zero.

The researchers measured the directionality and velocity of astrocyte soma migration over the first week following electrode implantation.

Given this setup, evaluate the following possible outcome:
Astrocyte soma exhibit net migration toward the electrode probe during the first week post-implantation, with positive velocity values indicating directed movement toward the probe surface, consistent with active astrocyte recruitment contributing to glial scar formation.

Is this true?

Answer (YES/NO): YES